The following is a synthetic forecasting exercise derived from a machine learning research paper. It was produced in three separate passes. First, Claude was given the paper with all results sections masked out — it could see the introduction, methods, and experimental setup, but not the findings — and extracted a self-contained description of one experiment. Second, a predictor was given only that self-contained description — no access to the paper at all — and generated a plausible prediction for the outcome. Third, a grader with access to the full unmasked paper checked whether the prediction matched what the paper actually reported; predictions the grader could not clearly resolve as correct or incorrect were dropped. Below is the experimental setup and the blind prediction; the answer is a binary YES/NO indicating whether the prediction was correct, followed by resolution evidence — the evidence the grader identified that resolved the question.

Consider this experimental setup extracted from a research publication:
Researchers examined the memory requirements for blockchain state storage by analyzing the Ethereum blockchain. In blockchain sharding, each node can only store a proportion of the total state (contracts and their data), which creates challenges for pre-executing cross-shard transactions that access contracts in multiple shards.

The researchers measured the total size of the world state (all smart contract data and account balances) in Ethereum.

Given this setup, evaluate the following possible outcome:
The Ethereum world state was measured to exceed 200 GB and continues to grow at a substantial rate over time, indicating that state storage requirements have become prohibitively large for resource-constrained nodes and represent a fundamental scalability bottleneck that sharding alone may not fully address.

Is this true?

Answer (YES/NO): NO